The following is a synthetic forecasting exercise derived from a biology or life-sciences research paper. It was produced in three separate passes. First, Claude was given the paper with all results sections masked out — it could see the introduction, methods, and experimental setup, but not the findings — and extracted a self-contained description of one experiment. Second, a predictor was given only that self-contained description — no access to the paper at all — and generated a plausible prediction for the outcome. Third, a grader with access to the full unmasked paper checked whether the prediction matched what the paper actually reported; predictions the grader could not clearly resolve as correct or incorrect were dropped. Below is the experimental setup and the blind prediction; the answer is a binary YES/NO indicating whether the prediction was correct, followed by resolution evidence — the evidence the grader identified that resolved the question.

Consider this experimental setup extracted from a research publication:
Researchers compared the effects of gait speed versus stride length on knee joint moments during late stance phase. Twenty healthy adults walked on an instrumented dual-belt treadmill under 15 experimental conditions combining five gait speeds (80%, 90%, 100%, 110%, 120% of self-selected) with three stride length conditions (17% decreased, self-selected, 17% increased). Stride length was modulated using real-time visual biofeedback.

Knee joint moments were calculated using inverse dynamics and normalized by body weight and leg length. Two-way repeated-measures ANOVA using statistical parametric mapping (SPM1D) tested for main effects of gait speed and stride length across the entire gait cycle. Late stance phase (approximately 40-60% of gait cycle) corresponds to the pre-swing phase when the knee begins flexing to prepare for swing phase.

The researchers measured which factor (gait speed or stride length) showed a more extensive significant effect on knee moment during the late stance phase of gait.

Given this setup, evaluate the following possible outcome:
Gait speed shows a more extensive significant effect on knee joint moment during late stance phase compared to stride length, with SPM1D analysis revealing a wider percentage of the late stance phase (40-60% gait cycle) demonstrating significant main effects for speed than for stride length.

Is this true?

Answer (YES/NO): NO